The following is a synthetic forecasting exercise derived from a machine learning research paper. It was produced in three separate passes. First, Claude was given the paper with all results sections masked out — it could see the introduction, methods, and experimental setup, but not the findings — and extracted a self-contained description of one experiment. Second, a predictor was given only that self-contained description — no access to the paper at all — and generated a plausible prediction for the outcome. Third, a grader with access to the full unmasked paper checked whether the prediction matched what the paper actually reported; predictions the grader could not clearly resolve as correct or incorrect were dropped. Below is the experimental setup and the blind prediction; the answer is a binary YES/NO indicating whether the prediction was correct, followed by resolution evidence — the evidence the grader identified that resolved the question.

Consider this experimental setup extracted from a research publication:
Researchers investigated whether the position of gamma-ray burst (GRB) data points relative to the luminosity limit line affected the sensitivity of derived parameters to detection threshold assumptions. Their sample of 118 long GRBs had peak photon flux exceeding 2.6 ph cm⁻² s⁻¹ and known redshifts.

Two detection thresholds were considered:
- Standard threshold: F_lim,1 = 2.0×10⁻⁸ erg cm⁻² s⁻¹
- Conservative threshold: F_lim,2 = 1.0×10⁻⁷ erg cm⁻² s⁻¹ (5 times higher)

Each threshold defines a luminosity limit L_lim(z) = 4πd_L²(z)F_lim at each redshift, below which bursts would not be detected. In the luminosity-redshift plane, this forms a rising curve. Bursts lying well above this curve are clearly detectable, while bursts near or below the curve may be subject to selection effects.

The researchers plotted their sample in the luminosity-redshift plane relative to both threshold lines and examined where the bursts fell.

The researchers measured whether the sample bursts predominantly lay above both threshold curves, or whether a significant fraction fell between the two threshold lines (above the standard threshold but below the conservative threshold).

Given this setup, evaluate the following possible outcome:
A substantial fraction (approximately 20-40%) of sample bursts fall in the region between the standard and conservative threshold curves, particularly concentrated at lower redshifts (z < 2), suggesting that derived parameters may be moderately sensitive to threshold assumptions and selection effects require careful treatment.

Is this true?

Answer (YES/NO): NO